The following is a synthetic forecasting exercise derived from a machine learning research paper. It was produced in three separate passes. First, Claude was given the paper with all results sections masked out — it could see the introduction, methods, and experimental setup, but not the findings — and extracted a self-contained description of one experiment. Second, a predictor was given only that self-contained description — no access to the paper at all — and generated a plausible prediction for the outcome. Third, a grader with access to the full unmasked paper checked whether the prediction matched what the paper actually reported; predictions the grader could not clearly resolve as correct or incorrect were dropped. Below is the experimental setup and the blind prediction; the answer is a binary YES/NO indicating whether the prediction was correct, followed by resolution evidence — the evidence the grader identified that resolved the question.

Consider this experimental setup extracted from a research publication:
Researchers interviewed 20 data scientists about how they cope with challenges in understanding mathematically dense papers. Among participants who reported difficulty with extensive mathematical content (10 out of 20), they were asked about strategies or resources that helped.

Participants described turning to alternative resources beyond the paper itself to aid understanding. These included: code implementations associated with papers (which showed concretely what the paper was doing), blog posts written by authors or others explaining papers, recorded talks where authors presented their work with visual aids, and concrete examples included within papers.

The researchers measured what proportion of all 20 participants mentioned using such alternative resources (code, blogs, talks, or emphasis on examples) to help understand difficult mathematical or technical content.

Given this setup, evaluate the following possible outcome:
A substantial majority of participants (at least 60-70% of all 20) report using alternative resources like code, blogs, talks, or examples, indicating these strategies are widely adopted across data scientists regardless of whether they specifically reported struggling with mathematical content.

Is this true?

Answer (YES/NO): NO